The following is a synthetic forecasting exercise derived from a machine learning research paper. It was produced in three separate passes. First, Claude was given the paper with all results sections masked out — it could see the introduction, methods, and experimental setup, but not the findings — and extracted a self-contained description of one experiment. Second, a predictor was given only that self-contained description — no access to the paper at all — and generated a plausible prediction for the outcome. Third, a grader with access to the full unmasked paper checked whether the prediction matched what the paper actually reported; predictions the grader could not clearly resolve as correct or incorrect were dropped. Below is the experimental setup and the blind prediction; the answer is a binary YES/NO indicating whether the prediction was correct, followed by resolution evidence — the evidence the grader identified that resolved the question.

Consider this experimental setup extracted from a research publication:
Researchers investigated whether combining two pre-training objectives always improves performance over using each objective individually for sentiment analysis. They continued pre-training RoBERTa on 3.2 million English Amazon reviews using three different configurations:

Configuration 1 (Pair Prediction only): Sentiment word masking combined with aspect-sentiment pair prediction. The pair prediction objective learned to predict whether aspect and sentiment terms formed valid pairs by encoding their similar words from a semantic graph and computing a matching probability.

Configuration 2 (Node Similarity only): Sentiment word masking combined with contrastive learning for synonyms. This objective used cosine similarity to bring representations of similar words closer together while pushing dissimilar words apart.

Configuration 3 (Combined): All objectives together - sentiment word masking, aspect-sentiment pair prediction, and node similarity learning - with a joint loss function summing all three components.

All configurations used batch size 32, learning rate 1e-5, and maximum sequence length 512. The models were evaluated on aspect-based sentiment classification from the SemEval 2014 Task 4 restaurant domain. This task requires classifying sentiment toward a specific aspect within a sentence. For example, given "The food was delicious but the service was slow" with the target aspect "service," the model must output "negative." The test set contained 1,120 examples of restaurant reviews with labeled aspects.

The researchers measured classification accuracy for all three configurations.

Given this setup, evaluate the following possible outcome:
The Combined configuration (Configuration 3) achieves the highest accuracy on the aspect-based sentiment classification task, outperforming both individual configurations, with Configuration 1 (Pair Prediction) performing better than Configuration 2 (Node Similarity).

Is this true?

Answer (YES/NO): NO